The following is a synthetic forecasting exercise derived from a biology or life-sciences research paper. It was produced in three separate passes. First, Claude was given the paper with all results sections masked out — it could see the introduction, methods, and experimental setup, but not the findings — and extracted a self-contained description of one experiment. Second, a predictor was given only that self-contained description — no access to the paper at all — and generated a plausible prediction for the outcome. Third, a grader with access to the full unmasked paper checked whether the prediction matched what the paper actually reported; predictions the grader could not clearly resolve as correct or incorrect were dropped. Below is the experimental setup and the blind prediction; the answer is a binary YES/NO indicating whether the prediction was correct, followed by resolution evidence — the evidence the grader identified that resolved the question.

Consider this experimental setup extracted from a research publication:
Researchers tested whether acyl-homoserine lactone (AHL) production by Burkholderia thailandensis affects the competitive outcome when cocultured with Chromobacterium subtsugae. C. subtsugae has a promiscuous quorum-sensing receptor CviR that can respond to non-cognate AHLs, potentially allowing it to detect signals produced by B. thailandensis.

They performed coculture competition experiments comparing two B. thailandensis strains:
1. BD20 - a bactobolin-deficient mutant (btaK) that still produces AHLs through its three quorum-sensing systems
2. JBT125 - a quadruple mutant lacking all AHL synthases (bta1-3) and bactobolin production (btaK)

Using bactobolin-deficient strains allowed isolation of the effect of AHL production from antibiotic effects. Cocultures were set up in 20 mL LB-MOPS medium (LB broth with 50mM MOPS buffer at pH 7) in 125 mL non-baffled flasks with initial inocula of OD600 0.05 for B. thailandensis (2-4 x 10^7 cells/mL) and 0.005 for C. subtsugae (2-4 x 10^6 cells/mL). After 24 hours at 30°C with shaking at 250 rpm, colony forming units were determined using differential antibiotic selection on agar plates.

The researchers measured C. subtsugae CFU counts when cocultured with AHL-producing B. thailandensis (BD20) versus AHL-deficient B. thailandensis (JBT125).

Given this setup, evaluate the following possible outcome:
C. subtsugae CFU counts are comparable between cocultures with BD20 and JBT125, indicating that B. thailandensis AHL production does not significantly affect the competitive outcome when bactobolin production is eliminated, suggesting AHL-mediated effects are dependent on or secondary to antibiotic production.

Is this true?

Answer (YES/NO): NO